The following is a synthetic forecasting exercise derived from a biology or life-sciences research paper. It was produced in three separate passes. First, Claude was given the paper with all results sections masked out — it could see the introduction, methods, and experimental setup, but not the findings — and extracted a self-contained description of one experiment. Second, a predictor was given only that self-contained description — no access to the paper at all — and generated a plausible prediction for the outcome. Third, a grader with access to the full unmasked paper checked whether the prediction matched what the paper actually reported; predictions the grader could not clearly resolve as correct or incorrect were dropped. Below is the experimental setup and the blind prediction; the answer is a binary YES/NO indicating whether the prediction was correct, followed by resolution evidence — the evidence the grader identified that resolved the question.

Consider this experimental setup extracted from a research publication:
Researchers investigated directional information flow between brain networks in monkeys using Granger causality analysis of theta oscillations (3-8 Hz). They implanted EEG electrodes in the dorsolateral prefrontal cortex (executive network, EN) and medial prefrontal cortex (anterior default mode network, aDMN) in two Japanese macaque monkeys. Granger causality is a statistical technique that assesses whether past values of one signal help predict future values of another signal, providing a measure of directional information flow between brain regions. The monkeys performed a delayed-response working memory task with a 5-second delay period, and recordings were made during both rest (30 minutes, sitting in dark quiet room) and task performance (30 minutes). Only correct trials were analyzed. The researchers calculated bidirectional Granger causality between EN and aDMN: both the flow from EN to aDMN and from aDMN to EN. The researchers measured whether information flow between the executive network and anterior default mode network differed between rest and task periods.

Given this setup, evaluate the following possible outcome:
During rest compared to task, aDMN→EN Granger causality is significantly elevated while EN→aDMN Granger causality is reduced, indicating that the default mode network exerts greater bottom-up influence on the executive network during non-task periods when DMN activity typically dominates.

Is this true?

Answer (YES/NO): NO